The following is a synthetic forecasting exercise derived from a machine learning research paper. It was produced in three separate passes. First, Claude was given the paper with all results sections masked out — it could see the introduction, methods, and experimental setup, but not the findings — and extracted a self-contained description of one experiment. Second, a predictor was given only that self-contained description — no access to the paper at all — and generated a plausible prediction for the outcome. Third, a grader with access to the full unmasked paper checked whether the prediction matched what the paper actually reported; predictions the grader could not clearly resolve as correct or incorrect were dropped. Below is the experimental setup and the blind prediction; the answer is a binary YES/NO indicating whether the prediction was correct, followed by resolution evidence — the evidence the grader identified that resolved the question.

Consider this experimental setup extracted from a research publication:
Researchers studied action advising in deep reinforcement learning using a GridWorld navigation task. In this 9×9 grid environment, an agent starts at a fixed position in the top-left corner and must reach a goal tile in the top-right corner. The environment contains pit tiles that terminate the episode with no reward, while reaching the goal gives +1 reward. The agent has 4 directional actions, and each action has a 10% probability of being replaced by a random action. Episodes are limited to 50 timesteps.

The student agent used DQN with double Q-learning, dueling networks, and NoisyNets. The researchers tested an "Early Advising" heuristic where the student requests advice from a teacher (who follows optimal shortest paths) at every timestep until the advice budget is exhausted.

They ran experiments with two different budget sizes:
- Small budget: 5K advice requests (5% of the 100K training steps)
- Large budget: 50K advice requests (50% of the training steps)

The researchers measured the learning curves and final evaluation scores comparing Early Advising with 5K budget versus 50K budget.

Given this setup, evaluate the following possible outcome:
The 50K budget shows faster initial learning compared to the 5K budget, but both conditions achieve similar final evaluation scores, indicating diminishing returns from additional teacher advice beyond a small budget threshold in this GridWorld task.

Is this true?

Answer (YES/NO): NO